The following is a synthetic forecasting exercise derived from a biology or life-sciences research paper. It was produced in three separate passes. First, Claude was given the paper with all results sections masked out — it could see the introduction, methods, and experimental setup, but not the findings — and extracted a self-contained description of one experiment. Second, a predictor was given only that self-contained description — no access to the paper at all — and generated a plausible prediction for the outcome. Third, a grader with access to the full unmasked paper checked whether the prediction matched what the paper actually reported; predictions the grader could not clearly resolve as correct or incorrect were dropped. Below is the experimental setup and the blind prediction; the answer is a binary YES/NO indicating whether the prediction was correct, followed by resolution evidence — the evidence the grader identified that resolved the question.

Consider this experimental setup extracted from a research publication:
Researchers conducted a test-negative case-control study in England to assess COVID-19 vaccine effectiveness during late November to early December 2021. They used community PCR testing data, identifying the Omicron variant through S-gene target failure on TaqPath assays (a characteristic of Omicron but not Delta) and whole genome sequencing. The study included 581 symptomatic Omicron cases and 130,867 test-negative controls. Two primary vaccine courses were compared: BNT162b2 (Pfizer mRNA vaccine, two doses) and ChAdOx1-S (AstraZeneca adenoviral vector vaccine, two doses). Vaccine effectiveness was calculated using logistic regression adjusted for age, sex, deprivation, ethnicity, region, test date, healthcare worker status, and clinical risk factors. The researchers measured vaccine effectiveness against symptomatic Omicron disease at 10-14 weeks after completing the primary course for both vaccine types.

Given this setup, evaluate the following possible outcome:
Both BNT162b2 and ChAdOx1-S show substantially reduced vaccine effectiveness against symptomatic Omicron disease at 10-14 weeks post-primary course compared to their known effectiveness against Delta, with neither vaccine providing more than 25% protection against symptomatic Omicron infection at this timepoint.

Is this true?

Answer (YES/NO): NO